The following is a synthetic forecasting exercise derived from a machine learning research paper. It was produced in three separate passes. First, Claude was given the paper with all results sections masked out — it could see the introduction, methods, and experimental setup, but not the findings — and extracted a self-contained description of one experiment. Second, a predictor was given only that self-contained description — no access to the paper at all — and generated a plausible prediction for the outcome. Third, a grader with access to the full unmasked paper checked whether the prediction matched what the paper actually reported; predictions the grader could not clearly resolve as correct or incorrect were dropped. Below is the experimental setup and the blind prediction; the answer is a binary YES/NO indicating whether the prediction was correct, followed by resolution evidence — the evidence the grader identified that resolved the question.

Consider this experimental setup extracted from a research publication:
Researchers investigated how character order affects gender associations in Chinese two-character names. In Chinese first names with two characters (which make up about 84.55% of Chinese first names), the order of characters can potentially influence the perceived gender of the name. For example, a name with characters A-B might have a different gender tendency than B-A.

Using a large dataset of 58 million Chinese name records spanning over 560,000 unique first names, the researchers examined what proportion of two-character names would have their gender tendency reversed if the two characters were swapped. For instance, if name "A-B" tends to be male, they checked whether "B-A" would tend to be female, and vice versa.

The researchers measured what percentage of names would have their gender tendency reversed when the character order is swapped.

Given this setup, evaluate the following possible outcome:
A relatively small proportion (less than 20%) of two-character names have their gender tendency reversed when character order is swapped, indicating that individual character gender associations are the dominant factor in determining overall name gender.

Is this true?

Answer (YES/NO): YES